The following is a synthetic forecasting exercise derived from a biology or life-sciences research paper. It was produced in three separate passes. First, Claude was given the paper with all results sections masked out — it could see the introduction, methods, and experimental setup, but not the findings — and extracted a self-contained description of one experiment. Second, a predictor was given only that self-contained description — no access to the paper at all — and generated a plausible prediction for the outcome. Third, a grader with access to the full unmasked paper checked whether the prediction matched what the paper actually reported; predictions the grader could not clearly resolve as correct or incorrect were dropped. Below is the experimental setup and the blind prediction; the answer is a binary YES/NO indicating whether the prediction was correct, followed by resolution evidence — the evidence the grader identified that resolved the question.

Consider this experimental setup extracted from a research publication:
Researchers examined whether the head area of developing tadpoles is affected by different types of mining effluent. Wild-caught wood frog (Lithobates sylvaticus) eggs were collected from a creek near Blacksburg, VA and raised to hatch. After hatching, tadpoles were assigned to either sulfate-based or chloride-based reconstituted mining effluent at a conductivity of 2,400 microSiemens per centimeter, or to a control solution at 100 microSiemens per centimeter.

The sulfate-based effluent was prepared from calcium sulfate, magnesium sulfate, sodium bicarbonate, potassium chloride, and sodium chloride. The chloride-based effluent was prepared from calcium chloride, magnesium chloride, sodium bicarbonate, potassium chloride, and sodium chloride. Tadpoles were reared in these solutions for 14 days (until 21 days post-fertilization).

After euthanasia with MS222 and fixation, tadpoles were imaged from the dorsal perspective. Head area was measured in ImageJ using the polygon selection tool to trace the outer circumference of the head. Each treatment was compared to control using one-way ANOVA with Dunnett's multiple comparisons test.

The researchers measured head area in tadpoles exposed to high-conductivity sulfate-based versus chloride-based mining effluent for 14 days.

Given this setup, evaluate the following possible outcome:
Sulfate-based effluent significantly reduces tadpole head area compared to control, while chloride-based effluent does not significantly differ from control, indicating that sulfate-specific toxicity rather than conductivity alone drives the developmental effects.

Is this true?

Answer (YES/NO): NO